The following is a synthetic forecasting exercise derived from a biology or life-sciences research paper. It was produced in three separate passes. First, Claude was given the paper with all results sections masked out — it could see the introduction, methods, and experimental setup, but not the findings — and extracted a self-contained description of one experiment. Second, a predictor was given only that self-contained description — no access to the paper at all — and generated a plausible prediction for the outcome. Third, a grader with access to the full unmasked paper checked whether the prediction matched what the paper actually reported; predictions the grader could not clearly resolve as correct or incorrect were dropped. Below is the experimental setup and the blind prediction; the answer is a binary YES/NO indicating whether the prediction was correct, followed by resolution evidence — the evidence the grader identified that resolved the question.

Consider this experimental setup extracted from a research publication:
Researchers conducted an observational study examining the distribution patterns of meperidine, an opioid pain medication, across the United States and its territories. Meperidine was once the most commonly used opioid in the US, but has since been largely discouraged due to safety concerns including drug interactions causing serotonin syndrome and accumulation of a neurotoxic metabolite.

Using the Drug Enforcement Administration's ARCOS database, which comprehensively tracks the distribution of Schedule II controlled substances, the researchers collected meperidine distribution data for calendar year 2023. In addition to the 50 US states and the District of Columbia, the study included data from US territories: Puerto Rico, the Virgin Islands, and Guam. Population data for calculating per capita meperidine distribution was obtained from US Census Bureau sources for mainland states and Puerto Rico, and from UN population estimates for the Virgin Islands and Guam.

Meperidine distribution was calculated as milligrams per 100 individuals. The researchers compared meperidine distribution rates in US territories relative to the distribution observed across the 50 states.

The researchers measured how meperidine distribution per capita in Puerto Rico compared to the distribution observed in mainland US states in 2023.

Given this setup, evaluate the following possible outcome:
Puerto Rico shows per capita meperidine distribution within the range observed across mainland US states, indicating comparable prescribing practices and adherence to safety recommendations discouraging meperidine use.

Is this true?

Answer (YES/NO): NO